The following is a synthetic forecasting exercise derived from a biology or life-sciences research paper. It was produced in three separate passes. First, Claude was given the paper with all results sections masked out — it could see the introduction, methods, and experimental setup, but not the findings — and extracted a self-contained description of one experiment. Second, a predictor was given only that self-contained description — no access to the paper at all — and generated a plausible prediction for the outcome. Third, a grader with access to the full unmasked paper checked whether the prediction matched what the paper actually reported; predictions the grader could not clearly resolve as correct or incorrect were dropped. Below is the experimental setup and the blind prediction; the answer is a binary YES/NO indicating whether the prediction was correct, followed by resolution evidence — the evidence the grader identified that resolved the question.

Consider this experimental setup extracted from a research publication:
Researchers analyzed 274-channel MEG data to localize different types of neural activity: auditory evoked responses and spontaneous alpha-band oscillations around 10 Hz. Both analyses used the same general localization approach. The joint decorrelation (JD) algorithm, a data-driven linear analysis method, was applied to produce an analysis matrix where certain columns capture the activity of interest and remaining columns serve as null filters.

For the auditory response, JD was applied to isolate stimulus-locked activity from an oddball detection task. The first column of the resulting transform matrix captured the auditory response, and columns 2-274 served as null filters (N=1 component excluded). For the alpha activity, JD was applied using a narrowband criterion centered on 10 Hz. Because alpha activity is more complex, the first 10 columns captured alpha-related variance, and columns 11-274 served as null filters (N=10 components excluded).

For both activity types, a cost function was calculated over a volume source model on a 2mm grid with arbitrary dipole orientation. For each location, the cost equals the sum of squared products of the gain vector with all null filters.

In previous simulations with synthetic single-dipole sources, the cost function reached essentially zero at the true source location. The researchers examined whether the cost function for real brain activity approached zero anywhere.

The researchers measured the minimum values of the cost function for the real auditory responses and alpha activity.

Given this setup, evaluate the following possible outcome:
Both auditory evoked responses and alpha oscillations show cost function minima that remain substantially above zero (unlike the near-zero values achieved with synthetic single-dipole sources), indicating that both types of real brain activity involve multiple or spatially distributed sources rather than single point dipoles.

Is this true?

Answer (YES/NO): YES